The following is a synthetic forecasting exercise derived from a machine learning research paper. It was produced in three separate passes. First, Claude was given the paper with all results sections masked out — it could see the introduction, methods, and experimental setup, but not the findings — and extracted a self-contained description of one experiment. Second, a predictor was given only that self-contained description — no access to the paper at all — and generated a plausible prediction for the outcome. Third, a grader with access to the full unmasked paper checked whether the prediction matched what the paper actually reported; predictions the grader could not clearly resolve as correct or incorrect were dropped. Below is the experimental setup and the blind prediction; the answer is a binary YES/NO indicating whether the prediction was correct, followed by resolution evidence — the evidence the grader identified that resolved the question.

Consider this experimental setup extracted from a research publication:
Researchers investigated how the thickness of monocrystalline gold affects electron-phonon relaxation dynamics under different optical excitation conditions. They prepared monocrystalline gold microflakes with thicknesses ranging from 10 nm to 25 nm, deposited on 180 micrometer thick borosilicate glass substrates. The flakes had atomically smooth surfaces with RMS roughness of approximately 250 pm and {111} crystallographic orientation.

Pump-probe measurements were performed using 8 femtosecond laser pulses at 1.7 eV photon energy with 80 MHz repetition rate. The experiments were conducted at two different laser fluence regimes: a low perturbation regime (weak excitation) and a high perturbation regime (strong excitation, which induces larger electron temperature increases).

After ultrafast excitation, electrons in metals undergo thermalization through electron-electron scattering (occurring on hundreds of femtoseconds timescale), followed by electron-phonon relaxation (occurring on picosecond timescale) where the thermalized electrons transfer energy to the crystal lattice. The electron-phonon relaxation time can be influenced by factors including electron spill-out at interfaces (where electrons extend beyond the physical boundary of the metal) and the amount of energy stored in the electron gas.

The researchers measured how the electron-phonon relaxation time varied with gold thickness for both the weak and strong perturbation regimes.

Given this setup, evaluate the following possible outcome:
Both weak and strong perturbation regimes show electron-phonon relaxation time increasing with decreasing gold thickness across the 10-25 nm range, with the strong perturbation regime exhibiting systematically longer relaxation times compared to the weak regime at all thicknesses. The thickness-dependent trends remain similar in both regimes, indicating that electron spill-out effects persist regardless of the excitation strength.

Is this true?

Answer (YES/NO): NO